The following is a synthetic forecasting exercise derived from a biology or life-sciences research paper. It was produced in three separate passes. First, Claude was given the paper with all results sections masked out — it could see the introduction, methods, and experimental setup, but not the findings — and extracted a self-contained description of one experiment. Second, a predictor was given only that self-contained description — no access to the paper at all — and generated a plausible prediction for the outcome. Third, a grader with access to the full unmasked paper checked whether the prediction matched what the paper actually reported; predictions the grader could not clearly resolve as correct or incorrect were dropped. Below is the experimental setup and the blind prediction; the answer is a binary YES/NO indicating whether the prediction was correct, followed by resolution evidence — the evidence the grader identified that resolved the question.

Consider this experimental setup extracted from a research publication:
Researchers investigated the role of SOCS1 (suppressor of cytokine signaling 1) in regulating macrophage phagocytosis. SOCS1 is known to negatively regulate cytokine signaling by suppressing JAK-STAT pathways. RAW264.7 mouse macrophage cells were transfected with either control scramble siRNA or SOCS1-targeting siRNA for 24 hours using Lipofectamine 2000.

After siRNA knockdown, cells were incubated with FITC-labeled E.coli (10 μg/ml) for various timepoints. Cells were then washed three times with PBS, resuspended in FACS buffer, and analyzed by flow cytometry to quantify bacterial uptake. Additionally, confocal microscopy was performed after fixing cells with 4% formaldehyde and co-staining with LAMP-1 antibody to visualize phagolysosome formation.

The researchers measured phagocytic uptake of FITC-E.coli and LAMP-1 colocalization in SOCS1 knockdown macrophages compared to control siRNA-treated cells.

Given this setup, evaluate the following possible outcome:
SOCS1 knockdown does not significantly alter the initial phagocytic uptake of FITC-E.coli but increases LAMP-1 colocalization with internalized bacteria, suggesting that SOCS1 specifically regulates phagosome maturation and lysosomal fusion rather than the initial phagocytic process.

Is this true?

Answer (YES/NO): NO